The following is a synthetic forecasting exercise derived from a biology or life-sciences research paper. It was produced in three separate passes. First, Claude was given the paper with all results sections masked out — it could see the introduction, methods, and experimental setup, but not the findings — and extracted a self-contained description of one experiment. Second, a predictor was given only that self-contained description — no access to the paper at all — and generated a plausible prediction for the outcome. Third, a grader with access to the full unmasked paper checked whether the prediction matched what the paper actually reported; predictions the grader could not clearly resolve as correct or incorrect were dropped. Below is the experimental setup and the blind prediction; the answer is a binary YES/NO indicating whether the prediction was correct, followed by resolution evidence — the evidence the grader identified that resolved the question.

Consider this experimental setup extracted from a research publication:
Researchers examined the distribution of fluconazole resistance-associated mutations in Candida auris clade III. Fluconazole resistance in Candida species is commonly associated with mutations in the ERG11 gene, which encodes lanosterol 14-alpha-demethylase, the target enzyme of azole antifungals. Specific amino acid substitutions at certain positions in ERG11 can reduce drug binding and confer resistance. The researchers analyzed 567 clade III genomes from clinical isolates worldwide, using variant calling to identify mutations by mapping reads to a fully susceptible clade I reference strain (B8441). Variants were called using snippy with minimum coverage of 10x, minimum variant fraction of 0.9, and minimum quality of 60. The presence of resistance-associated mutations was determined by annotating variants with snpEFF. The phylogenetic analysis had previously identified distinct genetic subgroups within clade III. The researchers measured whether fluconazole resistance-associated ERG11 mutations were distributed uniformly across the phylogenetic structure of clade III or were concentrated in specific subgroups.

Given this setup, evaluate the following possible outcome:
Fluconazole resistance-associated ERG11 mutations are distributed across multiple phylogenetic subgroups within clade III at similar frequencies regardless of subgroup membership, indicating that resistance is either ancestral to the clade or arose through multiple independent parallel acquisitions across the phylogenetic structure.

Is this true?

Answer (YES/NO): NO